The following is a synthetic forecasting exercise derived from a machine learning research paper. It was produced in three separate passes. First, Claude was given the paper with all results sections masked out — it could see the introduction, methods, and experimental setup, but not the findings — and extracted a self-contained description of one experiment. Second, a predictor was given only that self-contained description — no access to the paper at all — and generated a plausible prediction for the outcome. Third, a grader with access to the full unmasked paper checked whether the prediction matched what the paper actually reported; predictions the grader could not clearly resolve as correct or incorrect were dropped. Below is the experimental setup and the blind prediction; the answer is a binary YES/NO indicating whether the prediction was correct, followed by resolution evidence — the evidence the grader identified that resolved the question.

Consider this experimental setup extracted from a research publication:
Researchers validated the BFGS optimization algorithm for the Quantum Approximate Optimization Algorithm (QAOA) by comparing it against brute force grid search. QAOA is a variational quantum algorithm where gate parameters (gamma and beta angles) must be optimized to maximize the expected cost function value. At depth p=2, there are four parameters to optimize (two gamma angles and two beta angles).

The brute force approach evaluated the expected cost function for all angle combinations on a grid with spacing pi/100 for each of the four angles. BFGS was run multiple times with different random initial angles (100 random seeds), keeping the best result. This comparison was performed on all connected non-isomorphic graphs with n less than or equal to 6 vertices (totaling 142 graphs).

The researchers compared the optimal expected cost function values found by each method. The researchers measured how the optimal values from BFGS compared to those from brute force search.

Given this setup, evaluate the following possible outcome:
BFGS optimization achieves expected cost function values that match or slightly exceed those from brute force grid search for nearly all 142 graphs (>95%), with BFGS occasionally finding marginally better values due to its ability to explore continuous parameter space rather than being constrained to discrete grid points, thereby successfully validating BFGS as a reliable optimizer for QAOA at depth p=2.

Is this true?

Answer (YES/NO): YES